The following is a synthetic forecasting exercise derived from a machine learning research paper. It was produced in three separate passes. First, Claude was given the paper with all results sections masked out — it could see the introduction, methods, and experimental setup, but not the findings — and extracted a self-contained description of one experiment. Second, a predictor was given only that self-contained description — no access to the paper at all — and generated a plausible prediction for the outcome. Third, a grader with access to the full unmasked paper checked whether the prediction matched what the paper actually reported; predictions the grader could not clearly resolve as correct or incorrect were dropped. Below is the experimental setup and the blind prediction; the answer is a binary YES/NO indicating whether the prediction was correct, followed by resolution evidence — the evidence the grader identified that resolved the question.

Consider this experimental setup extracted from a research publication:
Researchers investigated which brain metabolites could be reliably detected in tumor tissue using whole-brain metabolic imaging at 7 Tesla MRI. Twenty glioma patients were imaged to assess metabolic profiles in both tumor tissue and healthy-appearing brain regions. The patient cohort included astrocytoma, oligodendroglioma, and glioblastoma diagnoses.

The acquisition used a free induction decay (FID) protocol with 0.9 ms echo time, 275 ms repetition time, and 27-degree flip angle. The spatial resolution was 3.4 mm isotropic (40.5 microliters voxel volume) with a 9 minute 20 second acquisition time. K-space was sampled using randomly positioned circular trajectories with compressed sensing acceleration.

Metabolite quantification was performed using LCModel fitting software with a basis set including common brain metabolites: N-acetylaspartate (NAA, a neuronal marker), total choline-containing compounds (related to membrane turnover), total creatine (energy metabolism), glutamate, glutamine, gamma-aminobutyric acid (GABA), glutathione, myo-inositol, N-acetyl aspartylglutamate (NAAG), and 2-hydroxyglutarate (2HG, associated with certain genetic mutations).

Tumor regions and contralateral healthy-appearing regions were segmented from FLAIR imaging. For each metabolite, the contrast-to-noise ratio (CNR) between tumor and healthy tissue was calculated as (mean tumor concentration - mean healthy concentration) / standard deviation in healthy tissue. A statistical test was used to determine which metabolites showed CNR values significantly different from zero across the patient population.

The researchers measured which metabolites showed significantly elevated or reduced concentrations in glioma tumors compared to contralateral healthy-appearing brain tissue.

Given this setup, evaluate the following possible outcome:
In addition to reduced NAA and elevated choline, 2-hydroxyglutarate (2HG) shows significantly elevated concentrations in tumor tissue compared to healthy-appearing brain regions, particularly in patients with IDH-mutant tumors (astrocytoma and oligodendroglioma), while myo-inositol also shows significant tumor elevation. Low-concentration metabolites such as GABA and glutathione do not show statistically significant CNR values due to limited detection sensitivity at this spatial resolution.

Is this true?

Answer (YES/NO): NO